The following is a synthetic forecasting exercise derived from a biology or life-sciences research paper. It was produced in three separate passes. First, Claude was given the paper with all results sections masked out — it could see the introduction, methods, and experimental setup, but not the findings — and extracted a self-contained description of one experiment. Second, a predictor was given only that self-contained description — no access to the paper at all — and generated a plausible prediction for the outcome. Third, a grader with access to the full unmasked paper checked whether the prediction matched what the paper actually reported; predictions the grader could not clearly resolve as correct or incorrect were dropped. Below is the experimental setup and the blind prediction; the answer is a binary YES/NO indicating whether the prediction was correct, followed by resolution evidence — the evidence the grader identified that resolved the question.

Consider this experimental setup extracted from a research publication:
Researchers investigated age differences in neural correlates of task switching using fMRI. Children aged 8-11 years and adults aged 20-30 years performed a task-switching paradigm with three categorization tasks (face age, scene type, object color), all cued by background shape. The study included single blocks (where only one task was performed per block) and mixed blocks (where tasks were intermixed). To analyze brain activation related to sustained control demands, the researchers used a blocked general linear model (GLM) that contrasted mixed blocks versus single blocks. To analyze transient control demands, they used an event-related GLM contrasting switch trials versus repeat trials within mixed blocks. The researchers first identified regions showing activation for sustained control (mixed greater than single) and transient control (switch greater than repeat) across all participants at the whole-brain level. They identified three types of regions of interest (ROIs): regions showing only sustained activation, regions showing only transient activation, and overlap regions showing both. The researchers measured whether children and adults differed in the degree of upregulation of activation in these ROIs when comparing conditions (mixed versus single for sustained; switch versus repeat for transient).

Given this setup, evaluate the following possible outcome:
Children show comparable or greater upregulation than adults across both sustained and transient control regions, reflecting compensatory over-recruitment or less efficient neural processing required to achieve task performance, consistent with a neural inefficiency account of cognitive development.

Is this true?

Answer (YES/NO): NO